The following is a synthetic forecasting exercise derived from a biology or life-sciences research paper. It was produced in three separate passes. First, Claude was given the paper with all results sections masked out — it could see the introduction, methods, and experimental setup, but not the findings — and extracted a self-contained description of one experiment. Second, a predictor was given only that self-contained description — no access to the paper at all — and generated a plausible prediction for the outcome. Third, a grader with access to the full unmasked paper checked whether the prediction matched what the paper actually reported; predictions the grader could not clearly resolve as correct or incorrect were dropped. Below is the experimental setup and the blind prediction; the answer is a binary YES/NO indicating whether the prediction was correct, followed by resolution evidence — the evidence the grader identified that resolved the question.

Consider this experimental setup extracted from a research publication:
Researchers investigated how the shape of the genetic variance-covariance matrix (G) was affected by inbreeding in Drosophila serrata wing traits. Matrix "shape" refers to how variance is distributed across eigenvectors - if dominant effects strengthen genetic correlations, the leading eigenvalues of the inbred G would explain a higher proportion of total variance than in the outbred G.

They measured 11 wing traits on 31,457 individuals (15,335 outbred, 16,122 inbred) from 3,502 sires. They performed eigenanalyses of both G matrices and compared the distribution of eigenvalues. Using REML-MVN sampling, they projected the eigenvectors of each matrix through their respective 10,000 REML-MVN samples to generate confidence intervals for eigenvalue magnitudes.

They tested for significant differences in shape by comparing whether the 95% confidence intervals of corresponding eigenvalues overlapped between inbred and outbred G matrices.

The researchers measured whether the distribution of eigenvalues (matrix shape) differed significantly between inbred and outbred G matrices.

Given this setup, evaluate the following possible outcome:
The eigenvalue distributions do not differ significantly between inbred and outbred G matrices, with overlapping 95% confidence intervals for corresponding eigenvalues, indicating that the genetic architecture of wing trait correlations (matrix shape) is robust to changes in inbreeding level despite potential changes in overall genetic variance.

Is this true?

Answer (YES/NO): YES